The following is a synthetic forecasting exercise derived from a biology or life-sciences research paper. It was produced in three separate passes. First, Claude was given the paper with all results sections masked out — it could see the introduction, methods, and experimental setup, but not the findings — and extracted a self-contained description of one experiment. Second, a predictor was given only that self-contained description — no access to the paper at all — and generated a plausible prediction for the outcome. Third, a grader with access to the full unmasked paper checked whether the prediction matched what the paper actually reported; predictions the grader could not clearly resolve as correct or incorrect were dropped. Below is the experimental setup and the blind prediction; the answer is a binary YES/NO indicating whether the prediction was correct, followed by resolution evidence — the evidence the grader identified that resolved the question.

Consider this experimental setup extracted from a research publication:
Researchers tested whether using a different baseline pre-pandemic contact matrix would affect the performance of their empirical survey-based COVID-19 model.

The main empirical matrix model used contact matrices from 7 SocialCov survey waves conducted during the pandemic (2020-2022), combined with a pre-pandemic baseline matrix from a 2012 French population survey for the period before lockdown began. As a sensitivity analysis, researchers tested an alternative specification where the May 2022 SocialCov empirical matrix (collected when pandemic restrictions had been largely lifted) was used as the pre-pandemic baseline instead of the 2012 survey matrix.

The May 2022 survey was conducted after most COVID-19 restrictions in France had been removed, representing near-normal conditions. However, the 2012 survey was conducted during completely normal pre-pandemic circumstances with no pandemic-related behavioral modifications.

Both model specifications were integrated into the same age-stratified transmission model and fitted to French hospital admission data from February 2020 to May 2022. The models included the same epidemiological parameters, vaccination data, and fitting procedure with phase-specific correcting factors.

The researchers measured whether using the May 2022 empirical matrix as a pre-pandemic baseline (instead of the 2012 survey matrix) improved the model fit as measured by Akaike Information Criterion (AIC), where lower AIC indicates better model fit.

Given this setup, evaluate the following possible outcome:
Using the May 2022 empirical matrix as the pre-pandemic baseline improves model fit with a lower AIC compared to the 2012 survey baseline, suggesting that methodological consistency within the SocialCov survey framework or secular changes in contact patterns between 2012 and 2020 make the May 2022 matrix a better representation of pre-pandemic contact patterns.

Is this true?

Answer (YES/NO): NO